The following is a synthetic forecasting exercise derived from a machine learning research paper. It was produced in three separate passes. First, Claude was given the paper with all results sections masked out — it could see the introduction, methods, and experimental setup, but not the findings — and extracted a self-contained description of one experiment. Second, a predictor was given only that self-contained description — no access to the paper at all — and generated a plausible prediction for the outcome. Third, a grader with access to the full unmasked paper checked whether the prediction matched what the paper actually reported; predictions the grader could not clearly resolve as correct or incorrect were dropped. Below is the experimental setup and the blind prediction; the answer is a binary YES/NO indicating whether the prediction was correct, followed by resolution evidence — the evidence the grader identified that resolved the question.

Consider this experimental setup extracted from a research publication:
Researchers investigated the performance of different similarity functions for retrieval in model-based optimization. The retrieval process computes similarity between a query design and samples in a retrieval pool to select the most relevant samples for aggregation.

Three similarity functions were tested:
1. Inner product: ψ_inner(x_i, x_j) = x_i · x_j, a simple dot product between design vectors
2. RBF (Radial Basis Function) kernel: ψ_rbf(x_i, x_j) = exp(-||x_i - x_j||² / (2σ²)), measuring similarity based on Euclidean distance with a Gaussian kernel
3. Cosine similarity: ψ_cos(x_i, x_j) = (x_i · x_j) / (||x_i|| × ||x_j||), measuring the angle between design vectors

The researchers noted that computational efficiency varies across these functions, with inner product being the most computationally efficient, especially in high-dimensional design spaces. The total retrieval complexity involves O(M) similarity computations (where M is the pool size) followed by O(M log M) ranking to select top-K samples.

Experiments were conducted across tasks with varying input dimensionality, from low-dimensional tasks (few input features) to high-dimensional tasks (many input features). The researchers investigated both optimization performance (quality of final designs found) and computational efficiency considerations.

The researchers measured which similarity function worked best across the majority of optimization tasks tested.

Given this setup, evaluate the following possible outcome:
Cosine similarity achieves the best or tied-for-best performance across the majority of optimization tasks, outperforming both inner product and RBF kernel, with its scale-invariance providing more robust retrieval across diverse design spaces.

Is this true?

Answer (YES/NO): NO